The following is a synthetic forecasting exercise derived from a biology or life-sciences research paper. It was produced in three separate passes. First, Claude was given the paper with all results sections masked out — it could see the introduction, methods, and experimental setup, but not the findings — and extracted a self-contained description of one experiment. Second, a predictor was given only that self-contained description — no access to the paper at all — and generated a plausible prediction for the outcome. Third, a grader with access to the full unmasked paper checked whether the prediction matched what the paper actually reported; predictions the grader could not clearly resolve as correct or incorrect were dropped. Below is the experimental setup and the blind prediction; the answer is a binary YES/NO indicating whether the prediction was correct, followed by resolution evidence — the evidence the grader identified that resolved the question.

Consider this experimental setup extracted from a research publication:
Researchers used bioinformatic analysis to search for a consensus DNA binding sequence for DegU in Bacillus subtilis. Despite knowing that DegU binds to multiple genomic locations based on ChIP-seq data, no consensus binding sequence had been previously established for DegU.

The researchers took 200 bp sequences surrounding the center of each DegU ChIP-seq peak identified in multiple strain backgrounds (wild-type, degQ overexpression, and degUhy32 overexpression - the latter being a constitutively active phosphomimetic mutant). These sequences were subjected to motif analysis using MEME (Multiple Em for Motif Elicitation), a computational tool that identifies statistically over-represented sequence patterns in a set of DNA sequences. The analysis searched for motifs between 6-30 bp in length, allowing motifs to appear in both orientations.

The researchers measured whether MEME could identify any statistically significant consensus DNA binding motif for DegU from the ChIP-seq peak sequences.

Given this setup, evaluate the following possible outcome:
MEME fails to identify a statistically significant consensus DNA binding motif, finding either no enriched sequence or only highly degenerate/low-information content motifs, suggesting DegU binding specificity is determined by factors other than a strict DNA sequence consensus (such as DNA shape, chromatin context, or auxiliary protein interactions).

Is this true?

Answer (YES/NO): NO